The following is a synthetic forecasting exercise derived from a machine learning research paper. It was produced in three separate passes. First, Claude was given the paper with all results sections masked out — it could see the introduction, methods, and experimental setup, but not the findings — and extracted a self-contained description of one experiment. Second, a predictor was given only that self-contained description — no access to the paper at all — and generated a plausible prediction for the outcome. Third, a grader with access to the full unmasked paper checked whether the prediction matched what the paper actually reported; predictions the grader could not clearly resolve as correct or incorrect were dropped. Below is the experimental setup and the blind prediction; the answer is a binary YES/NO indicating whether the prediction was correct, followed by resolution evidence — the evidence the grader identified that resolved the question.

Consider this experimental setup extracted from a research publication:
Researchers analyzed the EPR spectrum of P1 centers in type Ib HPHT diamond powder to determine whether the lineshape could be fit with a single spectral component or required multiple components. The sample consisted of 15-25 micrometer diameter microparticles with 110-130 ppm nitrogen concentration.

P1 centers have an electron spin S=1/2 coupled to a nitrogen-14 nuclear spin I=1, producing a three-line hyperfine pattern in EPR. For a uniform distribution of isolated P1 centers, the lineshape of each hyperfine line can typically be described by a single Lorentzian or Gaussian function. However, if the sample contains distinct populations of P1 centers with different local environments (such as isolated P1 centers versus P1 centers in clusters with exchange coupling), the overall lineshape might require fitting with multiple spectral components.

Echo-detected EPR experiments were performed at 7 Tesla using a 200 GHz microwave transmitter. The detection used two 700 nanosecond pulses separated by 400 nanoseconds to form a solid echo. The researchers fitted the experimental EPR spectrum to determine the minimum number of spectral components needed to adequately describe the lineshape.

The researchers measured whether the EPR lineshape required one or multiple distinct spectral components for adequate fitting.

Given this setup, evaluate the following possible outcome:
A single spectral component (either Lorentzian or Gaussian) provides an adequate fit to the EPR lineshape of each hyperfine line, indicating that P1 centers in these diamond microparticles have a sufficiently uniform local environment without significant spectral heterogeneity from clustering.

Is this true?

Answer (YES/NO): NO